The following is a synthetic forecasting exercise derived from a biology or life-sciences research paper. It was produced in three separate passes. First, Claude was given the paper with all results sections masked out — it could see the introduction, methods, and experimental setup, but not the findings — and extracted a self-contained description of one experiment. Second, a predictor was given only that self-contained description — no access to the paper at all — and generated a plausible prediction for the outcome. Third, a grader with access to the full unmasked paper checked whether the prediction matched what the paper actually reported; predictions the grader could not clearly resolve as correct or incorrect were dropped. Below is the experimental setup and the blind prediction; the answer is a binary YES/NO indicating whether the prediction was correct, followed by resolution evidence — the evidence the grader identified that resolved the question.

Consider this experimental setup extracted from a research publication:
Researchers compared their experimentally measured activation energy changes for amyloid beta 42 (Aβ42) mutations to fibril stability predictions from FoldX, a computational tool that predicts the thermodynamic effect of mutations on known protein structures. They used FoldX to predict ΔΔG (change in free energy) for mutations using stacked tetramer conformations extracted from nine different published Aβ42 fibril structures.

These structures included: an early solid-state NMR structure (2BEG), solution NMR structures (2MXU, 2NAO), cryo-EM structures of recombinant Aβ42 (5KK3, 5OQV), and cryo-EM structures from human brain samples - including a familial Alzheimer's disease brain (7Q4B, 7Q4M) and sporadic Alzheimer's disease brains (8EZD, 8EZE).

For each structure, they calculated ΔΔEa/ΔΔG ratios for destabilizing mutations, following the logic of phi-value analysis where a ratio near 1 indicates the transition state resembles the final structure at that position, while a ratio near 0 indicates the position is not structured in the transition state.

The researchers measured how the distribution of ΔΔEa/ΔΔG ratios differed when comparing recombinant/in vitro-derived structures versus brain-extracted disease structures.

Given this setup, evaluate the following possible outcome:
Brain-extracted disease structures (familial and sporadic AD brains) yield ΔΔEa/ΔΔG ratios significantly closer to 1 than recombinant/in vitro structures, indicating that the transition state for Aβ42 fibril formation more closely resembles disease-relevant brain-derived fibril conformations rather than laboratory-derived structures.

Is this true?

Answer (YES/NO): NO